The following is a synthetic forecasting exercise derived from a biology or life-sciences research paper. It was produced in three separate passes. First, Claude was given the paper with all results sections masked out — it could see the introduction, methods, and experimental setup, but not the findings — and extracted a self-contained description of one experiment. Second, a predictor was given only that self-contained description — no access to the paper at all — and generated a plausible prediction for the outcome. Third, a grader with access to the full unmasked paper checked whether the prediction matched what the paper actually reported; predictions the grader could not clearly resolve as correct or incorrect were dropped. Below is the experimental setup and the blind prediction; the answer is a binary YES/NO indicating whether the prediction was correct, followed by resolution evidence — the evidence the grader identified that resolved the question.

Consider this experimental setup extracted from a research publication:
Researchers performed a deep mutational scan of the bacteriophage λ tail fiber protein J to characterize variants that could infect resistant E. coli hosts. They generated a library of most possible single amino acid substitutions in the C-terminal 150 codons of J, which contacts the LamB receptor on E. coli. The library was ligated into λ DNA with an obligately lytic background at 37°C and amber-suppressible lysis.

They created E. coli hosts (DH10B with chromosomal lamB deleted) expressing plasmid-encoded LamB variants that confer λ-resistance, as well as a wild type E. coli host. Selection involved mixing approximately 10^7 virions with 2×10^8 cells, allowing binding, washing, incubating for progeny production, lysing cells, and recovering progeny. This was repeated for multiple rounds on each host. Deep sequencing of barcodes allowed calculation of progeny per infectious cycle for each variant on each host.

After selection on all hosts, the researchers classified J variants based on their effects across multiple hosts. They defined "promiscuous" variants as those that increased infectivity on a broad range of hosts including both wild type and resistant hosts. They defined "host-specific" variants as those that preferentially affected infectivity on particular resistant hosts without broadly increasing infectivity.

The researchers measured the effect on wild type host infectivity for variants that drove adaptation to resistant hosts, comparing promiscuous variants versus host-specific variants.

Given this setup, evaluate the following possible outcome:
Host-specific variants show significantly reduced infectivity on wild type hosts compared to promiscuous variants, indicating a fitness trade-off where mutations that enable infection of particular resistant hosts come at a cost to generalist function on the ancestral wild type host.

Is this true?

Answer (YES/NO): YES